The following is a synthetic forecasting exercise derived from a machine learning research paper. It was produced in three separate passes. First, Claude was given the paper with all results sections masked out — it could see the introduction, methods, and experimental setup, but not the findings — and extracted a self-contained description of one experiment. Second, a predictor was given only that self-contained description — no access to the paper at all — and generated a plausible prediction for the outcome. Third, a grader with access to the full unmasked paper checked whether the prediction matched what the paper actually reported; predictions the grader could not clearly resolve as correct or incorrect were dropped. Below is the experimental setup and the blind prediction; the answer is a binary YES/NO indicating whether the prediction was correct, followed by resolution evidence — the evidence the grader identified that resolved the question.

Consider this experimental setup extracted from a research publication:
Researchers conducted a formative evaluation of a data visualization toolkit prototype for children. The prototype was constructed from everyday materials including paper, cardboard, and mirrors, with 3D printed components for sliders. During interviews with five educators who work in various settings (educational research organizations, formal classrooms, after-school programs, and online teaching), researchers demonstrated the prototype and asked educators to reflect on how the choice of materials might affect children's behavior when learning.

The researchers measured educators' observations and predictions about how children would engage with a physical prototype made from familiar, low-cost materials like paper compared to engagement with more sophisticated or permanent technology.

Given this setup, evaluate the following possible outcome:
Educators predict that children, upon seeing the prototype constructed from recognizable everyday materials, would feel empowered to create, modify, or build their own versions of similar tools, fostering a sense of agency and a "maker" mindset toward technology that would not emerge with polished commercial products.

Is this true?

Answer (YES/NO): NO